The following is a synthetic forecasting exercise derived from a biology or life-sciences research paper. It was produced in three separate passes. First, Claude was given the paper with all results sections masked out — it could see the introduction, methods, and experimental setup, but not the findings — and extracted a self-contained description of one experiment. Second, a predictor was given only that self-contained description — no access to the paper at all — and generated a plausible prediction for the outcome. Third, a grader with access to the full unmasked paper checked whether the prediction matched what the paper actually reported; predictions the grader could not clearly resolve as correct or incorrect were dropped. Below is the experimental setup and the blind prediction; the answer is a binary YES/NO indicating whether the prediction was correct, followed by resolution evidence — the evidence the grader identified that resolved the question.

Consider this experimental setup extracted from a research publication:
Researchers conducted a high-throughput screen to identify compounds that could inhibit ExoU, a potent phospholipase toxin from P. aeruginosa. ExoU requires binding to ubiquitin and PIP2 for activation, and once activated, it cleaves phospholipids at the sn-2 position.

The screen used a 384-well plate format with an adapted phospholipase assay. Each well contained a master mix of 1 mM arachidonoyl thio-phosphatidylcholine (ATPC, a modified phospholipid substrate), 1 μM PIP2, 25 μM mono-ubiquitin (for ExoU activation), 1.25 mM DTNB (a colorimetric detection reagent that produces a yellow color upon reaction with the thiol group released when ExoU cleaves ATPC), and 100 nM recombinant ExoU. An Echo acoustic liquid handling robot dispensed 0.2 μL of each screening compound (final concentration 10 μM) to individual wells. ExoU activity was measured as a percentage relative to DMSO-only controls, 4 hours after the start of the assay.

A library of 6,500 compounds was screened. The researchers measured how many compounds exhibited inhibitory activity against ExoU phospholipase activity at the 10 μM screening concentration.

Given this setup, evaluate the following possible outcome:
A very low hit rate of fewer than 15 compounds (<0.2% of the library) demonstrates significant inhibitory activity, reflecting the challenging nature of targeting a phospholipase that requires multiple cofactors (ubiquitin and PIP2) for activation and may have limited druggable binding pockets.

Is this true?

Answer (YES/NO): NO